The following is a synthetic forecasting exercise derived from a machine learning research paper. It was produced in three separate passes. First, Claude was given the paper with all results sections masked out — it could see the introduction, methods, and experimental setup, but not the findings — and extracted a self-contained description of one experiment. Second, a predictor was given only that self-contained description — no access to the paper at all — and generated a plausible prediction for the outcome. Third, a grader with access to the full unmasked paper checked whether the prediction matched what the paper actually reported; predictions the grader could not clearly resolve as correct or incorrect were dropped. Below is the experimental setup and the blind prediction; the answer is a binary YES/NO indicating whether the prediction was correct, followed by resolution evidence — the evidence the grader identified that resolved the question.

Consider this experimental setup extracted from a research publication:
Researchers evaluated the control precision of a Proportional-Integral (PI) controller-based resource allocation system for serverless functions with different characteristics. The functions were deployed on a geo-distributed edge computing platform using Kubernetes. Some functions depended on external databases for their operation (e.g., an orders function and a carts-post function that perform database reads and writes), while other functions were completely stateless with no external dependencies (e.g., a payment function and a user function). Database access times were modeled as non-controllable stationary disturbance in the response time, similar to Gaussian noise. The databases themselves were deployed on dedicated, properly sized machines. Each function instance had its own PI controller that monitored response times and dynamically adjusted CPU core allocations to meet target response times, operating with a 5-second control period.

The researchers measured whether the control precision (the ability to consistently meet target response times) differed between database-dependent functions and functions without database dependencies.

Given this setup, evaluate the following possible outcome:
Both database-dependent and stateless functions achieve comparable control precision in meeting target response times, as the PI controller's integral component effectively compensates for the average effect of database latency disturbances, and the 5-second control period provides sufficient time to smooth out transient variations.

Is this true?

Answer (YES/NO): YES